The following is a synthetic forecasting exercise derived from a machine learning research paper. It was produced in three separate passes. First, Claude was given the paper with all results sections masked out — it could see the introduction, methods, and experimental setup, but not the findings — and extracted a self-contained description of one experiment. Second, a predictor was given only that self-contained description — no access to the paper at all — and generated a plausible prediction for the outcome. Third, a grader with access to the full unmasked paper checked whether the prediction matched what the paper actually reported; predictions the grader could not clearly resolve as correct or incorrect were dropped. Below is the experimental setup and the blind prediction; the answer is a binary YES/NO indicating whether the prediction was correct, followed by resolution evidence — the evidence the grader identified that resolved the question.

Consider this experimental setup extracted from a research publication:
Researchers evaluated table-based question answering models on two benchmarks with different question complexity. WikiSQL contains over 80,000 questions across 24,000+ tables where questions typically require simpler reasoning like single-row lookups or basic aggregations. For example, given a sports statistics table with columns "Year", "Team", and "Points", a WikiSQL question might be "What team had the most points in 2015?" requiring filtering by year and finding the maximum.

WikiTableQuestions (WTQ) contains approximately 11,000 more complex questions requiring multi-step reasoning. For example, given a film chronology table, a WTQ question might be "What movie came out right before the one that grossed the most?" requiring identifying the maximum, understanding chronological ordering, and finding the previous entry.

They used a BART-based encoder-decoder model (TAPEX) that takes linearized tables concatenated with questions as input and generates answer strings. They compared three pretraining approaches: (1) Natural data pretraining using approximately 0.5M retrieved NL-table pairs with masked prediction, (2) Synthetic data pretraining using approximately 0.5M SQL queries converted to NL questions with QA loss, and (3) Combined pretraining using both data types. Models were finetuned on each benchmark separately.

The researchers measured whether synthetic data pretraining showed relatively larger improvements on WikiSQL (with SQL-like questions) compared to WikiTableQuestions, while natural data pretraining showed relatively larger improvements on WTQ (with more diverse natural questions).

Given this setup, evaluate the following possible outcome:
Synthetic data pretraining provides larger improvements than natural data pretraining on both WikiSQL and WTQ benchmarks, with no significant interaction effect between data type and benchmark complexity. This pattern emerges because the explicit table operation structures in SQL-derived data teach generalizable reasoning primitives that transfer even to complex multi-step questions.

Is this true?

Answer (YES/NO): NO